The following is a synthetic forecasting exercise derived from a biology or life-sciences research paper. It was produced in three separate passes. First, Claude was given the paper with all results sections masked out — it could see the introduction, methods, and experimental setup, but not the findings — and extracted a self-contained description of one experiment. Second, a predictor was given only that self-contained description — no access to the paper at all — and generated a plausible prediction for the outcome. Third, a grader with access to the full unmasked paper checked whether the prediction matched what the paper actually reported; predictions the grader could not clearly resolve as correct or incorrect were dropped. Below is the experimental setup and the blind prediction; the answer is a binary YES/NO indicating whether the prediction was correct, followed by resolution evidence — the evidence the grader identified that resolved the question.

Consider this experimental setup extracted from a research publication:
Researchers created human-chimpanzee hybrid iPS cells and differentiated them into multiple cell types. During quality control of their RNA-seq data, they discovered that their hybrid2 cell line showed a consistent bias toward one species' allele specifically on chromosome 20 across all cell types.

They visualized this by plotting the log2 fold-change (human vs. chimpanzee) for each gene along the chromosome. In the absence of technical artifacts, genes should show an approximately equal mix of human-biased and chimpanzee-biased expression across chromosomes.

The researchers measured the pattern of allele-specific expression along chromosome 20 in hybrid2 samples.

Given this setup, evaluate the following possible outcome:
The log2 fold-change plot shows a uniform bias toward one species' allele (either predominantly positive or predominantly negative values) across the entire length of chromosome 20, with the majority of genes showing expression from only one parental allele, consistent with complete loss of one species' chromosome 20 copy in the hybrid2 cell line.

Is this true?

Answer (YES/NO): NO